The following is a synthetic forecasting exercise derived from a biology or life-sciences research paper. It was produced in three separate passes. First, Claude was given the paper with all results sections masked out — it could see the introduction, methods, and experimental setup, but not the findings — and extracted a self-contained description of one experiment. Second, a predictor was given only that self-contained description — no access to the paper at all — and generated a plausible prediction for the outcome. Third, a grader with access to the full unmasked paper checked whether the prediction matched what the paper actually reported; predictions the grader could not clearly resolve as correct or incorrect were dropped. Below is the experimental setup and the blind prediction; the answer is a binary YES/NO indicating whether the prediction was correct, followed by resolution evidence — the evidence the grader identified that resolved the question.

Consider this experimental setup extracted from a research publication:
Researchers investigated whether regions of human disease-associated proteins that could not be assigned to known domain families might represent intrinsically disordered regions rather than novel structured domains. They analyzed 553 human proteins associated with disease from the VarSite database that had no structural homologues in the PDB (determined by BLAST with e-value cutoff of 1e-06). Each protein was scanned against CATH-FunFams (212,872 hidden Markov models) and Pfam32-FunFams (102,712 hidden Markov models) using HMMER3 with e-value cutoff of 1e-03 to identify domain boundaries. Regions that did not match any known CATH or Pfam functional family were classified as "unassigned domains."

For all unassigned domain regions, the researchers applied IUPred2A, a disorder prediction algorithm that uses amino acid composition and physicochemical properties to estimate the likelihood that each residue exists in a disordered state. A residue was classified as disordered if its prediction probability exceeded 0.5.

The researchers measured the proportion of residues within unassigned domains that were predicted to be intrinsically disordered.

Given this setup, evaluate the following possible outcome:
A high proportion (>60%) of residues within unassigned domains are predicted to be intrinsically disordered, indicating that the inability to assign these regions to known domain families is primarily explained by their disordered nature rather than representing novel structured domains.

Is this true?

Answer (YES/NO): NO